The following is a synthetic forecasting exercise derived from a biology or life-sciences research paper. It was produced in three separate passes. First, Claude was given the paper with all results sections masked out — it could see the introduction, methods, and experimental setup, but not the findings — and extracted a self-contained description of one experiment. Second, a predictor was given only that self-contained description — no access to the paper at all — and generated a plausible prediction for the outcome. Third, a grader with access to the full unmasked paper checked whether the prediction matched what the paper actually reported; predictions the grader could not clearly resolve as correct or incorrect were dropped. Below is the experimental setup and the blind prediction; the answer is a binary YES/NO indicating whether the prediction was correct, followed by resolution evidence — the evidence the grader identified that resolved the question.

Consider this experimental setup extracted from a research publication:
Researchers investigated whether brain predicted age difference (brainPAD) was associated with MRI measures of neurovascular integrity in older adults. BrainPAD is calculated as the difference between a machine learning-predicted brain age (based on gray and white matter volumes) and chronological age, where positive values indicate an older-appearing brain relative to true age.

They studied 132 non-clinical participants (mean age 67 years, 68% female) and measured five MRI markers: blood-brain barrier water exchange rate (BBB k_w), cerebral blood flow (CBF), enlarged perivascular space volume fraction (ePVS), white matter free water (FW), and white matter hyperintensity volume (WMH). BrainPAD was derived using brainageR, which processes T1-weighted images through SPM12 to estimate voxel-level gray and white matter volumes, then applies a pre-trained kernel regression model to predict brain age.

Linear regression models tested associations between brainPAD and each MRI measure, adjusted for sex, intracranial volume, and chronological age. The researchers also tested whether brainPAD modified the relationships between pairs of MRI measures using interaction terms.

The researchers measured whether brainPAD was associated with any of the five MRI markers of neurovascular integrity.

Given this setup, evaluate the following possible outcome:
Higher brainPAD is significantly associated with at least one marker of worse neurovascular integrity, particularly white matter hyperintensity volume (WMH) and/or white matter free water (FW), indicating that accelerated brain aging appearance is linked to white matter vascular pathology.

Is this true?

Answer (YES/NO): NO